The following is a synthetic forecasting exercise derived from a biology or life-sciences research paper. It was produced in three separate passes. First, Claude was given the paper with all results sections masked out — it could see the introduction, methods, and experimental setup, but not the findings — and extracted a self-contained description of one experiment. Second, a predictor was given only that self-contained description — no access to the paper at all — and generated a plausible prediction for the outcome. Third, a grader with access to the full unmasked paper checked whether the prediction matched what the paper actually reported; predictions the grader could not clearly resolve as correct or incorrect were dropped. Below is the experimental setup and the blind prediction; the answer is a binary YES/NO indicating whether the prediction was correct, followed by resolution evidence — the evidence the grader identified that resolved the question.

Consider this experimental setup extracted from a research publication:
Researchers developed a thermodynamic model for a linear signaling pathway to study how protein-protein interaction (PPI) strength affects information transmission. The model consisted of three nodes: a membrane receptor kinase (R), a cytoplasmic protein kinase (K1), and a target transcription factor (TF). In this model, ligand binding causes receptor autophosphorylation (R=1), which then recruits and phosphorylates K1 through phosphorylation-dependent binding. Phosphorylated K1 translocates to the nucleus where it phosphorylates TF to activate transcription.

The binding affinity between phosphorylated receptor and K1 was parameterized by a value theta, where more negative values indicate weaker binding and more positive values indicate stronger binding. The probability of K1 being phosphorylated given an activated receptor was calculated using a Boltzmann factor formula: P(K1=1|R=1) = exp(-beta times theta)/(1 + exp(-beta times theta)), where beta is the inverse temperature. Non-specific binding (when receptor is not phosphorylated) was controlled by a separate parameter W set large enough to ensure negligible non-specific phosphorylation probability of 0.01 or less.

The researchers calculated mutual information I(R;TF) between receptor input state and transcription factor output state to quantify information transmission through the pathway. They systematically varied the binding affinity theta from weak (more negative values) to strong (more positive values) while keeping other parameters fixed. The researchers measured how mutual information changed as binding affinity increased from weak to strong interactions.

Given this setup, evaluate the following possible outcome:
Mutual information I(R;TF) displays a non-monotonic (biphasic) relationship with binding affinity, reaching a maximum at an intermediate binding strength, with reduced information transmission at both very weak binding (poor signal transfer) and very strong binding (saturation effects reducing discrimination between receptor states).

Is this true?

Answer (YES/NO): NO